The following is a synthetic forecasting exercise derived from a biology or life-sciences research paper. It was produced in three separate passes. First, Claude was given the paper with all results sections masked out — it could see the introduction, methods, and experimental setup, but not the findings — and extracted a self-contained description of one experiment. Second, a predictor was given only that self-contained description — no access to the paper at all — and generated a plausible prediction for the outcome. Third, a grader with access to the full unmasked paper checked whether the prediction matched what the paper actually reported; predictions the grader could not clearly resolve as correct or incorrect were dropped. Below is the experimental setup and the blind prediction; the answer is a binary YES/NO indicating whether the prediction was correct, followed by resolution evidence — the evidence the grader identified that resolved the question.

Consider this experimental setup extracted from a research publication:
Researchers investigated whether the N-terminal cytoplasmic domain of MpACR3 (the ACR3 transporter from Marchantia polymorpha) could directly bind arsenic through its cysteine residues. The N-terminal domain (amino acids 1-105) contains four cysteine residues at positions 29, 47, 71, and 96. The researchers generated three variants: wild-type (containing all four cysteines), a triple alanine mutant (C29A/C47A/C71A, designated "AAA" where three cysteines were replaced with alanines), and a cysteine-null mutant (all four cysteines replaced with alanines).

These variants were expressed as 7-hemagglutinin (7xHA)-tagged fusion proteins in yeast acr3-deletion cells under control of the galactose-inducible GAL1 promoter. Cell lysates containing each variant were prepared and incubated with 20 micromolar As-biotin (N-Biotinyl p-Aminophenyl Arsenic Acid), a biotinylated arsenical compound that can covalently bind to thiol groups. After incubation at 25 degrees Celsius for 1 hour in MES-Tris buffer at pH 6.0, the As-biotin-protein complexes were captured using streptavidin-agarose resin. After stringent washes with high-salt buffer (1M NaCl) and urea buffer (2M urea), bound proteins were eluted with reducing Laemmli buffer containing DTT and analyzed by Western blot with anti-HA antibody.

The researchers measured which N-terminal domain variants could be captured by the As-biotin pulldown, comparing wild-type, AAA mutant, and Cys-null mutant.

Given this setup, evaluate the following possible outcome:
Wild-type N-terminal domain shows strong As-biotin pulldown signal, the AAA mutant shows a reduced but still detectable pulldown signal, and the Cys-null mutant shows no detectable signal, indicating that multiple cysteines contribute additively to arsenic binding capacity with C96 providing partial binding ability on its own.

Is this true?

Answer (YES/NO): NO